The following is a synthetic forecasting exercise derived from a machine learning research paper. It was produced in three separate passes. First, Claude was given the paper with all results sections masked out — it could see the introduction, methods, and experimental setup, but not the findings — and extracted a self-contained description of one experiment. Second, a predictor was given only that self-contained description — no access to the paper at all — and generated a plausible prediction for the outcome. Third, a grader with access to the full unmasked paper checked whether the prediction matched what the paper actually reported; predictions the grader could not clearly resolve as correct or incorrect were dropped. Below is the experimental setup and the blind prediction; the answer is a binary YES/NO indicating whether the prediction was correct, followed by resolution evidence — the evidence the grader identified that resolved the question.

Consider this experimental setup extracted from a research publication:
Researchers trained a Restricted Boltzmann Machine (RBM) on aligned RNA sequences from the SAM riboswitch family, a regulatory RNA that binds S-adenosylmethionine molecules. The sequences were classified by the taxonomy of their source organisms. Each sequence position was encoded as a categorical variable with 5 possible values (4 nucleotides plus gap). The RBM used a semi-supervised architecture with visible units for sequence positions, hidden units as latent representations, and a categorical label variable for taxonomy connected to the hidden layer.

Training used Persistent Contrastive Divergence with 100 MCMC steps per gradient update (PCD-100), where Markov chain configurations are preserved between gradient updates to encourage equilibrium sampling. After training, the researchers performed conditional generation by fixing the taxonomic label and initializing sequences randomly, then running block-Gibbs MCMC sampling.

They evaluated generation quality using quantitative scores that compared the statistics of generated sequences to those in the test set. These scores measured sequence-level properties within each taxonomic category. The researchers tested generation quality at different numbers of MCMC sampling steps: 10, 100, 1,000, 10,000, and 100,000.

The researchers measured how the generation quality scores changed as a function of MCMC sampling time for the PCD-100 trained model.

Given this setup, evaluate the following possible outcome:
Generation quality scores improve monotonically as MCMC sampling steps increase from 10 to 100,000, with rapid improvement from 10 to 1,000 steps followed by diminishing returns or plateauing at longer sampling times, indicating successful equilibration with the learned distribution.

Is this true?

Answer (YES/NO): NO